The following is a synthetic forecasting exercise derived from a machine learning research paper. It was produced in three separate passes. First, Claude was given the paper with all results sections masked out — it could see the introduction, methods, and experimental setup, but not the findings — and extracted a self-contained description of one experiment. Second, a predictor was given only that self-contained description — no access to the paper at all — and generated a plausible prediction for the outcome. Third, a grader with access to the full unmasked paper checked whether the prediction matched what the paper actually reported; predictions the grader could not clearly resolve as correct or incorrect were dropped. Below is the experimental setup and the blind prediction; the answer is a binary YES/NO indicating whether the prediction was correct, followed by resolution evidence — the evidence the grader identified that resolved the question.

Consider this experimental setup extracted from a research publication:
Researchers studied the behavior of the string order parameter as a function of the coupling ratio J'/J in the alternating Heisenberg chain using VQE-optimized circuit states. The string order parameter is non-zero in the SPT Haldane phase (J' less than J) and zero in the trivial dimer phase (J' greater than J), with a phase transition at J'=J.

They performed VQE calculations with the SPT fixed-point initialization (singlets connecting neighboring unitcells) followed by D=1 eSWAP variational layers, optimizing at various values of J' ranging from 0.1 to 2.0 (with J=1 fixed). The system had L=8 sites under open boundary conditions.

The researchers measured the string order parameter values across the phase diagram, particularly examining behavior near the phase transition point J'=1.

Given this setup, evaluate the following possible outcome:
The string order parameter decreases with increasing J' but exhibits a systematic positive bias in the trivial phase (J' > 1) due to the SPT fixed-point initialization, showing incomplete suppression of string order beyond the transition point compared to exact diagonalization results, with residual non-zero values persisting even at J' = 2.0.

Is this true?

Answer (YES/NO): NO